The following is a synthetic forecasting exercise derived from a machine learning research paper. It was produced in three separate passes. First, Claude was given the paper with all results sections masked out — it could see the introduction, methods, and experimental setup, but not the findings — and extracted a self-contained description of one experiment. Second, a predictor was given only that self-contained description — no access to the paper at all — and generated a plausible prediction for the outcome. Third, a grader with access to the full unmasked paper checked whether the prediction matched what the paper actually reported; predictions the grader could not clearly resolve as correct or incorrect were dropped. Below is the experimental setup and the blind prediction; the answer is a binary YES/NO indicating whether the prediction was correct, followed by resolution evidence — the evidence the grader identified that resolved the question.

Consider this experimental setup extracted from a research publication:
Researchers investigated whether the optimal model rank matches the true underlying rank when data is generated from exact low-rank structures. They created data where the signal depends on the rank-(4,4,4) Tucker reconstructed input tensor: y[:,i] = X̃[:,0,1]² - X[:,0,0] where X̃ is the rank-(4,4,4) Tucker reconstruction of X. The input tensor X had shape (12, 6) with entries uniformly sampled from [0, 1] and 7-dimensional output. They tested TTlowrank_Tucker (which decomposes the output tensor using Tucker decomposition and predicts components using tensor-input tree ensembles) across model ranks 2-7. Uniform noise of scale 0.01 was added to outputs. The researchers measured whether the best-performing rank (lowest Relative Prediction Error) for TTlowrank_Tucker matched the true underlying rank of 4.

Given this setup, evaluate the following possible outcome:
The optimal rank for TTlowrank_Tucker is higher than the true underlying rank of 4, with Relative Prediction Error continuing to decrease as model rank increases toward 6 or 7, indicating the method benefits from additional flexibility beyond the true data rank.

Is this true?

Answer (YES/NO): NO